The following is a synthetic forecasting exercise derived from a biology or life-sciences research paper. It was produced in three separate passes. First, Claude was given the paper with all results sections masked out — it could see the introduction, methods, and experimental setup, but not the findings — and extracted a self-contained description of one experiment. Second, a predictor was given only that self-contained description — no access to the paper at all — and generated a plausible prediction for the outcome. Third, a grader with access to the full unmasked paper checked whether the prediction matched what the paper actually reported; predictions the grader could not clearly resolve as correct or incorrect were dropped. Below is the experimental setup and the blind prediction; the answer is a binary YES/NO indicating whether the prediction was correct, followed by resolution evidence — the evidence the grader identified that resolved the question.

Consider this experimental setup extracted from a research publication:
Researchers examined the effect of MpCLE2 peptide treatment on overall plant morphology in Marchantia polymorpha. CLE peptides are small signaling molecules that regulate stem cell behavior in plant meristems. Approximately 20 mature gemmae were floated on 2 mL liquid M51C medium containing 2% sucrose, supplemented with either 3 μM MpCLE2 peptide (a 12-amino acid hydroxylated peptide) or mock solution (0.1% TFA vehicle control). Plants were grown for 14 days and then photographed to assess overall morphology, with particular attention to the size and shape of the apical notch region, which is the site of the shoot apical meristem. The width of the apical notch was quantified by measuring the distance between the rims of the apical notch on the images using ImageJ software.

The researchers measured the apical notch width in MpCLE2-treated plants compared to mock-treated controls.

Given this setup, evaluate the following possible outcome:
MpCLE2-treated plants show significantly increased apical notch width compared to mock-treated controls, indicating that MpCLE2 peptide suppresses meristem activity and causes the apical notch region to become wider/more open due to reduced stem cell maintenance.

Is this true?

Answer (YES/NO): NO